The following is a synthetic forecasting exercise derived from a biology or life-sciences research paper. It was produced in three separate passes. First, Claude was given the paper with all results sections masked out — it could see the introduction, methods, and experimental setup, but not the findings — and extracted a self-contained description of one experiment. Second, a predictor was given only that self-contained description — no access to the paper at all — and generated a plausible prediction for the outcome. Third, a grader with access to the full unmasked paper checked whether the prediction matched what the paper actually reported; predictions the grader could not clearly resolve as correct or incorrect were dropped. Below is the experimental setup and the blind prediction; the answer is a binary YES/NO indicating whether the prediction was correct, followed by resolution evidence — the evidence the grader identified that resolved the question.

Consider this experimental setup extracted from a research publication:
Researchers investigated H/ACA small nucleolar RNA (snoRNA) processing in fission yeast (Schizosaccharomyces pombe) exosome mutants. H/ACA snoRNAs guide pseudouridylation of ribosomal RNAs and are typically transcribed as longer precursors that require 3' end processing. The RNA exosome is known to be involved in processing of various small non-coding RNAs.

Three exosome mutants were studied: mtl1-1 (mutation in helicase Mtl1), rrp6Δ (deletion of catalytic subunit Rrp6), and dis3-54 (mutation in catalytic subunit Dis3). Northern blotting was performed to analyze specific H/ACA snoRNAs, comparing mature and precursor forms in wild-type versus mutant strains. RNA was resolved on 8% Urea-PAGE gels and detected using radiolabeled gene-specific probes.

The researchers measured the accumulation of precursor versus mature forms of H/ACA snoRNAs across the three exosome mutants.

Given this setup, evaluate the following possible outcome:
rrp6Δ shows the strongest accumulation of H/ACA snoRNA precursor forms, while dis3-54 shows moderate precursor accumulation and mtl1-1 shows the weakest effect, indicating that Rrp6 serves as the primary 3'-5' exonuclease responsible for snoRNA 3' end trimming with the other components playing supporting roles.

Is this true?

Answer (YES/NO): NO